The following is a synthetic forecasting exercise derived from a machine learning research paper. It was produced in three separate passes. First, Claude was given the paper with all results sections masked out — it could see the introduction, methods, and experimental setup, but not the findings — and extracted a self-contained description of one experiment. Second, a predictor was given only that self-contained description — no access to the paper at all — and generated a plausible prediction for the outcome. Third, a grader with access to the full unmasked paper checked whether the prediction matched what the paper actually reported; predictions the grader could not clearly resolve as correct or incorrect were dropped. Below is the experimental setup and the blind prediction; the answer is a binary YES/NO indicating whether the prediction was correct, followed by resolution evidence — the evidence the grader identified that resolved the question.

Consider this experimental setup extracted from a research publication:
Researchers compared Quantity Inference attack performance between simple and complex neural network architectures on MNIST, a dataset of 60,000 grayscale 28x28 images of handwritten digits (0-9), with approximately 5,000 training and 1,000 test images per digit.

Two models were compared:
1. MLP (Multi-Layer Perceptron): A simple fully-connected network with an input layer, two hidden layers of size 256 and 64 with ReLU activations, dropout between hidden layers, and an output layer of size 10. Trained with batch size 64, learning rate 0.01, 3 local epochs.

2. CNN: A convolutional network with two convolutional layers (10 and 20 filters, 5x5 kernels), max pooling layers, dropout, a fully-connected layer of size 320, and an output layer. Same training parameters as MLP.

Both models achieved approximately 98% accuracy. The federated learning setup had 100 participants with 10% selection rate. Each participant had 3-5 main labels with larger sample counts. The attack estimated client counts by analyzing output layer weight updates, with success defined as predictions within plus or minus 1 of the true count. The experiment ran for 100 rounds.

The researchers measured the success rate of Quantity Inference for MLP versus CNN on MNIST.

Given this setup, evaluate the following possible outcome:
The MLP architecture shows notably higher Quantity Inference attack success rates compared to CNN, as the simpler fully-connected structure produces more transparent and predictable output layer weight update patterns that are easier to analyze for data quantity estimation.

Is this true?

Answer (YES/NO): NO